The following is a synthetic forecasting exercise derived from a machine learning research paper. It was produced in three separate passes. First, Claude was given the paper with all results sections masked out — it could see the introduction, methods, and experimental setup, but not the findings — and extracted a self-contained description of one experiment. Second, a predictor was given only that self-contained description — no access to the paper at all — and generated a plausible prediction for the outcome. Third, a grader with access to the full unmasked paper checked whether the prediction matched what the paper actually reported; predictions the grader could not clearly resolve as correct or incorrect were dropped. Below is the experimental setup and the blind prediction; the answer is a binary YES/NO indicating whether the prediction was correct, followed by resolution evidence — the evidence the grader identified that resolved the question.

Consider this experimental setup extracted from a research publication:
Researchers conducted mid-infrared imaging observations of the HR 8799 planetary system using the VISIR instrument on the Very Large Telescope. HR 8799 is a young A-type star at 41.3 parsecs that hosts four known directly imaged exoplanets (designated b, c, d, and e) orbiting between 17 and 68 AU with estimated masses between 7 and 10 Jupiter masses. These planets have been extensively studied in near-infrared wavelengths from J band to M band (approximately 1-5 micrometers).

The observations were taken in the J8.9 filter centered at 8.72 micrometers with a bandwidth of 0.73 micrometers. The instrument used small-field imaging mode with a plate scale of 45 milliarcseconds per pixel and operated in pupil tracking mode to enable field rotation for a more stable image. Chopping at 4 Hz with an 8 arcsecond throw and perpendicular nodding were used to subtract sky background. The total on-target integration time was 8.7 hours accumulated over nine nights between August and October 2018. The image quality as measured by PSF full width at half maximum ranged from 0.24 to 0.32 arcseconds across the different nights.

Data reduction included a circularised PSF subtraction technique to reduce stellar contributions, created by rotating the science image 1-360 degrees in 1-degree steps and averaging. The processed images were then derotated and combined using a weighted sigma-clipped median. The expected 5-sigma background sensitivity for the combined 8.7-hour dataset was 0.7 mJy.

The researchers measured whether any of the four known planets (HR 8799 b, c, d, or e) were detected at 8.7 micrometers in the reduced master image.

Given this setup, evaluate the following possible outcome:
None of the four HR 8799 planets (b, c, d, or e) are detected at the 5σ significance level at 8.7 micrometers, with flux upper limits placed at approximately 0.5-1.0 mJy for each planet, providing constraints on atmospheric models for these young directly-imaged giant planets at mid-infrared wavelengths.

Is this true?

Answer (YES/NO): NO